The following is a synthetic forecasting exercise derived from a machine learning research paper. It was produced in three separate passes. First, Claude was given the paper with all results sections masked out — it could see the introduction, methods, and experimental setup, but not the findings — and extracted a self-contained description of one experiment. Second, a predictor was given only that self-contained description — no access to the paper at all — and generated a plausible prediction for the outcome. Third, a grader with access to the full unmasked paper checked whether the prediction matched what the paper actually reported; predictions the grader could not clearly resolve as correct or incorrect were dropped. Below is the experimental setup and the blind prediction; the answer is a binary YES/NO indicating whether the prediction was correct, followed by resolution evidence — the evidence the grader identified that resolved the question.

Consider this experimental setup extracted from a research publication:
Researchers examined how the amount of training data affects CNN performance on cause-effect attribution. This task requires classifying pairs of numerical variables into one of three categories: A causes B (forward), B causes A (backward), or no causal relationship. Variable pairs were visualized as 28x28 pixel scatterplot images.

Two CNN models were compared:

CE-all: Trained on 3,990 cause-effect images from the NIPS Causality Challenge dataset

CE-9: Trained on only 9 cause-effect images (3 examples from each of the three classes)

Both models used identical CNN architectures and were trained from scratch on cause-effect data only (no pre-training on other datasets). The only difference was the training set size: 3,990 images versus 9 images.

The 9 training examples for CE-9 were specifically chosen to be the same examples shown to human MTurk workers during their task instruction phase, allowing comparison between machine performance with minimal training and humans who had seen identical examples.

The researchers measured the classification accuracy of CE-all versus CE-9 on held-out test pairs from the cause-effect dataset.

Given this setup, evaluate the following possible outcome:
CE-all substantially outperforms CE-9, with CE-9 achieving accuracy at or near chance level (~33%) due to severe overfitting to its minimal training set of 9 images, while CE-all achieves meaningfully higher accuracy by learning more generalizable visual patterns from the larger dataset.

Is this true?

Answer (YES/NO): NO